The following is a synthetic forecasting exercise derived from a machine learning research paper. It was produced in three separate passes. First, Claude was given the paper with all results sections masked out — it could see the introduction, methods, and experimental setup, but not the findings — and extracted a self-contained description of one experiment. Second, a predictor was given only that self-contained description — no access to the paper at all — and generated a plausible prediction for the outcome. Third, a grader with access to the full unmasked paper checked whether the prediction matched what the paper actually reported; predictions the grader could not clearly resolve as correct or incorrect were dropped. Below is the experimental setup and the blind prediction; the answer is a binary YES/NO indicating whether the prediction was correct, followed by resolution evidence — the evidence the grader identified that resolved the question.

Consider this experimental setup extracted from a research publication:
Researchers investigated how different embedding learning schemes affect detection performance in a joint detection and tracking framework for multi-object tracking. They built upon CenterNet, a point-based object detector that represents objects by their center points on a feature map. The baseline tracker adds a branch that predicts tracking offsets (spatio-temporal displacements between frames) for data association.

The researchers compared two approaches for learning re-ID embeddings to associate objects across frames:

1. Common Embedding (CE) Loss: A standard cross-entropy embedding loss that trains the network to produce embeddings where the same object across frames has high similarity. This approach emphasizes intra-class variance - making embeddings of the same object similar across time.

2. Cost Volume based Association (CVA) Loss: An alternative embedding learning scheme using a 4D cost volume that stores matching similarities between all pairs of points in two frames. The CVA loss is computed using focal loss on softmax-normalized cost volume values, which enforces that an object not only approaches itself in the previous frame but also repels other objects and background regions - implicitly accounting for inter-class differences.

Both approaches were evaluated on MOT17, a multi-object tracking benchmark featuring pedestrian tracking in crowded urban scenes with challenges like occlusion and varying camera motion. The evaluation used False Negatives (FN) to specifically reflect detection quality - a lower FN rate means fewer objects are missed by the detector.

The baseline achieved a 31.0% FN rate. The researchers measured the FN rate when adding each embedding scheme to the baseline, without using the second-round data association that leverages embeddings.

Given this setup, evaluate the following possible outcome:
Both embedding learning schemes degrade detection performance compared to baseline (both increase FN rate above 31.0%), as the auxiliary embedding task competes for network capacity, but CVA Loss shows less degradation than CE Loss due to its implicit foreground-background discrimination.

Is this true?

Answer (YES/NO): NO